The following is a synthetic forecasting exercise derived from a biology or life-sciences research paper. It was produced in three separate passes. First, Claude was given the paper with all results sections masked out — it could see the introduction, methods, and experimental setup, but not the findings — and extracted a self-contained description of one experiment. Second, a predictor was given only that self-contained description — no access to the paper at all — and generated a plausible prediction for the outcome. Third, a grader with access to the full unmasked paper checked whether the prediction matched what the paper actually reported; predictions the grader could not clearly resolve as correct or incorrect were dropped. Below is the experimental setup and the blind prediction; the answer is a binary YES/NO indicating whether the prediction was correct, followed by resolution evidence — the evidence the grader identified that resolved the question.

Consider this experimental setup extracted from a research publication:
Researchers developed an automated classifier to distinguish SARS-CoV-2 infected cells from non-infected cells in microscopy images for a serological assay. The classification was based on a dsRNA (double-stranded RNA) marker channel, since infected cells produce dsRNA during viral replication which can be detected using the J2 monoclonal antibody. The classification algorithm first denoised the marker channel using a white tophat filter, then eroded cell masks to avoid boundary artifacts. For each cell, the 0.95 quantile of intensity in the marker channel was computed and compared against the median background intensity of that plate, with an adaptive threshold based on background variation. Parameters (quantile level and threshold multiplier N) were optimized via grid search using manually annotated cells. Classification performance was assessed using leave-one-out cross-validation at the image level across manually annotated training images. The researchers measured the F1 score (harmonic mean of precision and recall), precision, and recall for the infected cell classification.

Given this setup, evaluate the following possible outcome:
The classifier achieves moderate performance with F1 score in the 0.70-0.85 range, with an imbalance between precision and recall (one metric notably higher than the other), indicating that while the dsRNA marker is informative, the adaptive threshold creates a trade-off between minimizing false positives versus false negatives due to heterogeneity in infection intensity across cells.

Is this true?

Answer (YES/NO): NO